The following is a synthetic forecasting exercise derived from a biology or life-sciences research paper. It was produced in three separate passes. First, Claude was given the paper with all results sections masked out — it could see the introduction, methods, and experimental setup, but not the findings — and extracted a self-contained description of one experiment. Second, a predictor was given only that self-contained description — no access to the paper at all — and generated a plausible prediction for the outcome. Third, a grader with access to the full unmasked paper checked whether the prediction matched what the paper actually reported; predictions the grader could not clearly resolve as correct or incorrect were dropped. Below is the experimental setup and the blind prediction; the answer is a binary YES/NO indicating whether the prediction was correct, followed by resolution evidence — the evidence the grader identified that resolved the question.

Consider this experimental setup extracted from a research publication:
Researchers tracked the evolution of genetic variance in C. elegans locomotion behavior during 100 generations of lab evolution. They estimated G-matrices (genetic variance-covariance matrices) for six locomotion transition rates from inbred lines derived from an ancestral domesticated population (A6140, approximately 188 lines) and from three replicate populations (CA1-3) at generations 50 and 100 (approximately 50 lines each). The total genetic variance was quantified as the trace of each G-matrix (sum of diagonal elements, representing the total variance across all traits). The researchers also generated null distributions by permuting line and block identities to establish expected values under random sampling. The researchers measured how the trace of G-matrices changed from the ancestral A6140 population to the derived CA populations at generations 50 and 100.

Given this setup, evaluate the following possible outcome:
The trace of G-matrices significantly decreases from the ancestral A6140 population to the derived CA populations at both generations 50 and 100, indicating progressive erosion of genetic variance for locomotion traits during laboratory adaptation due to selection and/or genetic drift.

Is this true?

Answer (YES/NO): YES